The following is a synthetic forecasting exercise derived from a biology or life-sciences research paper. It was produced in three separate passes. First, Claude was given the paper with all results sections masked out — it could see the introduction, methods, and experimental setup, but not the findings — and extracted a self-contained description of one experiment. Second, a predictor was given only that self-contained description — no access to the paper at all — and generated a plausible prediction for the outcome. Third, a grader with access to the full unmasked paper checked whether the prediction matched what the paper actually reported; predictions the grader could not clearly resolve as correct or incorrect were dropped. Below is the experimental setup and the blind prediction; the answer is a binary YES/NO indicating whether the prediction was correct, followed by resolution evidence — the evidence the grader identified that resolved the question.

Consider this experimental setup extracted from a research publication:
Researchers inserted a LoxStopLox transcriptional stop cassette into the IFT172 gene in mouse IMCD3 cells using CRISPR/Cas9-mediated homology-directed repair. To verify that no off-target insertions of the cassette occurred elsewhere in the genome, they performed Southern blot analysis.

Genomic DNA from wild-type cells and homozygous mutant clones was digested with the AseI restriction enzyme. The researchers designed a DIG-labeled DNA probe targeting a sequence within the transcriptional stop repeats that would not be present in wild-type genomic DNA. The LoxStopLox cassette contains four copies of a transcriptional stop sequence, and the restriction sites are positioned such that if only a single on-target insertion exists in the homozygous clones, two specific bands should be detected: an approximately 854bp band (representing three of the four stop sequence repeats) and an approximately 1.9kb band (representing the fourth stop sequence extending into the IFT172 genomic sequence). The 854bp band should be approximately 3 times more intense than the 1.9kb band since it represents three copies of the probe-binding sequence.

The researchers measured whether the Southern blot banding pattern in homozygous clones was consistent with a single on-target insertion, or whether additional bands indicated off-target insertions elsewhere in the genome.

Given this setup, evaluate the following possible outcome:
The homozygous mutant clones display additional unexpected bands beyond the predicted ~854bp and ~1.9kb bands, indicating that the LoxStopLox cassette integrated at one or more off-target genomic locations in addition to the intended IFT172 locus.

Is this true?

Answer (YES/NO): NO